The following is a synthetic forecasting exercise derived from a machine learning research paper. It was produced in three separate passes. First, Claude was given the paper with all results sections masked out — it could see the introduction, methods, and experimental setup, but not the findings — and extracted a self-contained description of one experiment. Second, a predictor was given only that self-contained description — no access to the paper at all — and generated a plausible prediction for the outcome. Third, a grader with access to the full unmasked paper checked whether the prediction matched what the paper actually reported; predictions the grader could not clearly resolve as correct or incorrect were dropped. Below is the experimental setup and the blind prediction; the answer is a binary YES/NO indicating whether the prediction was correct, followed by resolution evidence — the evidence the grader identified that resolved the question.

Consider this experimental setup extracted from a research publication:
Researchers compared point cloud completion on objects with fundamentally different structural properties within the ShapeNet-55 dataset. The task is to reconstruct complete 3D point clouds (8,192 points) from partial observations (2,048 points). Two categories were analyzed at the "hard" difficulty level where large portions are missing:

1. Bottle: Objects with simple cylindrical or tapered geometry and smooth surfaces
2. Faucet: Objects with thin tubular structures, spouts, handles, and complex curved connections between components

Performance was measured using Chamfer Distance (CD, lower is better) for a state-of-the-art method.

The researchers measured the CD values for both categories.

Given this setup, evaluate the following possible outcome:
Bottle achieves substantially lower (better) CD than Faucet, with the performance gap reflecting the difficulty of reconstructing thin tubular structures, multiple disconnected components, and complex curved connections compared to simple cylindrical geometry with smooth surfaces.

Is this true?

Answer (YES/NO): YES